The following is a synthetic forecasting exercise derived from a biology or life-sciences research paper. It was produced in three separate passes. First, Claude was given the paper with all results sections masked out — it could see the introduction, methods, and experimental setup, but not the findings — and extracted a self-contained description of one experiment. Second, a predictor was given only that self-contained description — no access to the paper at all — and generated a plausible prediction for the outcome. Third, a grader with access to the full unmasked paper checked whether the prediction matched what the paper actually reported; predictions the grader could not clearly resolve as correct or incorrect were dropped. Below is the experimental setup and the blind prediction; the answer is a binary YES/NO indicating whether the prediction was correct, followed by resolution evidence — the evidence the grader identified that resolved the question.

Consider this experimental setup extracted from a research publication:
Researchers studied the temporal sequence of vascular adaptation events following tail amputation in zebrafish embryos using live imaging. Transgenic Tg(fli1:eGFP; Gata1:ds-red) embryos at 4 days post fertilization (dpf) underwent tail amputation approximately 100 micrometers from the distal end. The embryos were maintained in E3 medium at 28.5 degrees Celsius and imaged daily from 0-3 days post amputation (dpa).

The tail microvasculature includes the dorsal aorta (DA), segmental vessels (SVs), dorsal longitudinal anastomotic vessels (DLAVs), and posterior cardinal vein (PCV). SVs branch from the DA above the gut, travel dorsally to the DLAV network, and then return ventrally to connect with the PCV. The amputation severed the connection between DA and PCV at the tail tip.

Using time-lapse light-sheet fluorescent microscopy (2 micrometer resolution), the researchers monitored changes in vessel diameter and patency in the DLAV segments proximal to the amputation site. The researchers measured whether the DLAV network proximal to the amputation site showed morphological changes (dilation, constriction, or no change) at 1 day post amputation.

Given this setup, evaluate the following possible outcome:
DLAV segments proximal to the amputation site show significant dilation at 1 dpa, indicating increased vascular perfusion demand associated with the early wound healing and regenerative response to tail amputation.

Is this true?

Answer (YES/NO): NO